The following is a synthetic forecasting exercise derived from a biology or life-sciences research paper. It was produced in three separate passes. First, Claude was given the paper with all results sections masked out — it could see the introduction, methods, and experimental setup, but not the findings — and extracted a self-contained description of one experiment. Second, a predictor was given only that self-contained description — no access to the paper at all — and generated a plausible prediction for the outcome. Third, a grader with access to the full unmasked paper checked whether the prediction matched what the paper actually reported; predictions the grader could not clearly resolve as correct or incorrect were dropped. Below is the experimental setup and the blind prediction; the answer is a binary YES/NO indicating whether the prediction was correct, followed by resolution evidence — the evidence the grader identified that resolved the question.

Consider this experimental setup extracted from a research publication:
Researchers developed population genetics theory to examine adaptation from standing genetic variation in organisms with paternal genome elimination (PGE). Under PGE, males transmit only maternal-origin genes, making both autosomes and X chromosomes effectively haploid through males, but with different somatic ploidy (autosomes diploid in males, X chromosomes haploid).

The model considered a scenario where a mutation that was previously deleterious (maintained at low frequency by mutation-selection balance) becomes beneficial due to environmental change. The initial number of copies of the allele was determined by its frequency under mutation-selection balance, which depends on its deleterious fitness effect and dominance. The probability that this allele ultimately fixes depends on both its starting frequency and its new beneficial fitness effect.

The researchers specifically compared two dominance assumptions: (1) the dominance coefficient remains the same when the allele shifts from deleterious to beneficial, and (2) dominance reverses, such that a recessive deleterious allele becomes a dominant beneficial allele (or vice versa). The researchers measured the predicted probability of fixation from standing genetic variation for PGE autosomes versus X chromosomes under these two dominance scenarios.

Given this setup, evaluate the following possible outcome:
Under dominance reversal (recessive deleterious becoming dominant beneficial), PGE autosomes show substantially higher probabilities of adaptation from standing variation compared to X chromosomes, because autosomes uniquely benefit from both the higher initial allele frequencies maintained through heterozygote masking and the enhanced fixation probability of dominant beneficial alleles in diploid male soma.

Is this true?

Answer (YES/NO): NO